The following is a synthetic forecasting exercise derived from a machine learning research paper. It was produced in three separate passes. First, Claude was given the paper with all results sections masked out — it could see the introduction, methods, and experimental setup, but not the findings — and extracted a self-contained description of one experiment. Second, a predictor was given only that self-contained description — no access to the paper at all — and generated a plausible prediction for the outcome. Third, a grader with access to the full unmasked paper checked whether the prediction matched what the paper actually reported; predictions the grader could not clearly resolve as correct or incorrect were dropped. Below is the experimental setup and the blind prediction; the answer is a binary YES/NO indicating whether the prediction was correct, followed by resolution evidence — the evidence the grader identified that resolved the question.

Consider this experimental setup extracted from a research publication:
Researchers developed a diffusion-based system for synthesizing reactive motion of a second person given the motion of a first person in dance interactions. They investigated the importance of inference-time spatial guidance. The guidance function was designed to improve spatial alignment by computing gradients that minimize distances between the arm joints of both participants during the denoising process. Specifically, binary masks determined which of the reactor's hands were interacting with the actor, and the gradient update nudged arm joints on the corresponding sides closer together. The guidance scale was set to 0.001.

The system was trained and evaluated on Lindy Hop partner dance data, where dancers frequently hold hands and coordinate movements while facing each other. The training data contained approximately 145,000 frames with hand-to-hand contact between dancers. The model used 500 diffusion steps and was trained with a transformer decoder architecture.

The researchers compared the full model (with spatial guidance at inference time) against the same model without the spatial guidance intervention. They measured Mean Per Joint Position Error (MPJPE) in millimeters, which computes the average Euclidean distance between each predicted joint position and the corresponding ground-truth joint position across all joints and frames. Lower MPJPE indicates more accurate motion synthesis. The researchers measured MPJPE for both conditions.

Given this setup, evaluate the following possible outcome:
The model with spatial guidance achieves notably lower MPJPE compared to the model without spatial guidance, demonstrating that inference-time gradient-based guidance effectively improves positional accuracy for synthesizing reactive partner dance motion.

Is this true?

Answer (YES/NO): NO